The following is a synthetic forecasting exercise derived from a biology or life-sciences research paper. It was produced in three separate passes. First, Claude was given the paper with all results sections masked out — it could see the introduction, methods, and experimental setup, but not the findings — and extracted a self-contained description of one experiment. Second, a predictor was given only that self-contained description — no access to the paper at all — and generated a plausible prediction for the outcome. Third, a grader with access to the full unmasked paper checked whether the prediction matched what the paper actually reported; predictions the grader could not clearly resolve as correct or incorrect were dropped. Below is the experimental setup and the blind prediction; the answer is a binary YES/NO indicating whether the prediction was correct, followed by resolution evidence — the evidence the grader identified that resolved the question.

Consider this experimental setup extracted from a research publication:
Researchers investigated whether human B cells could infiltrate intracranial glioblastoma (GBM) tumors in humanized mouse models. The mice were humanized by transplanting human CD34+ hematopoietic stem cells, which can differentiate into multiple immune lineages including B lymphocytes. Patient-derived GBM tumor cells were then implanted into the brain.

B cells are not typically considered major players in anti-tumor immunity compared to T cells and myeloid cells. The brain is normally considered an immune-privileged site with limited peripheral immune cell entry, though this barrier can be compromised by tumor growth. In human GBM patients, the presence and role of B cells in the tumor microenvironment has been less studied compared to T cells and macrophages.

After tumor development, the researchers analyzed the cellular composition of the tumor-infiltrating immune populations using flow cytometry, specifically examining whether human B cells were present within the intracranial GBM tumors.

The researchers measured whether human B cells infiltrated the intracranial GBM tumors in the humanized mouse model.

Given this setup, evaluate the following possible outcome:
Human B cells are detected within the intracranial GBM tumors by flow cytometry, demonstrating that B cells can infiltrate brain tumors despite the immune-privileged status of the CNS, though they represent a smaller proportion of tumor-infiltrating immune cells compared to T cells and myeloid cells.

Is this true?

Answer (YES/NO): YES